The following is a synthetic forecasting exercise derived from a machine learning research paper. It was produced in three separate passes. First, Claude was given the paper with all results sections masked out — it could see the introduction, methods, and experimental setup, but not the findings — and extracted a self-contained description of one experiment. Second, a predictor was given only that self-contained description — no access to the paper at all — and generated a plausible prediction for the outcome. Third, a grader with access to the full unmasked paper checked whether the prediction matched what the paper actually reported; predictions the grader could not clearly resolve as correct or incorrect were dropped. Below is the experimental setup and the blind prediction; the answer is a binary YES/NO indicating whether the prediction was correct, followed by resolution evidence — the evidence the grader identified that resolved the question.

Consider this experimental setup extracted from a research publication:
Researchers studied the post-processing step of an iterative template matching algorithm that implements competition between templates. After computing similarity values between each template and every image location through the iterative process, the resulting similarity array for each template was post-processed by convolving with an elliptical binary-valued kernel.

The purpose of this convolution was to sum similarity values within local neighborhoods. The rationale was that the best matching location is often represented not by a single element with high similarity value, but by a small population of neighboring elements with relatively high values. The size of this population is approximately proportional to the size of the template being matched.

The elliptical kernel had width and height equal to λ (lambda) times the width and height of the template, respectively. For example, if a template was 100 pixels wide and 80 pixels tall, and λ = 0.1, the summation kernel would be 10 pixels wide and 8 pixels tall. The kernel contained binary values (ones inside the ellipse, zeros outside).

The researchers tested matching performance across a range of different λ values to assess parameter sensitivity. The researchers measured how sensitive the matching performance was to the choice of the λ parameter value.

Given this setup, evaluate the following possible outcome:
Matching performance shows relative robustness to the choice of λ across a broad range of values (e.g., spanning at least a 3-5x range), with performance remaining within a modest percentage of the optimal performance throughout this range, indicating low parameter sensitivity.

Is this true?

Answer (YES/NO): YES